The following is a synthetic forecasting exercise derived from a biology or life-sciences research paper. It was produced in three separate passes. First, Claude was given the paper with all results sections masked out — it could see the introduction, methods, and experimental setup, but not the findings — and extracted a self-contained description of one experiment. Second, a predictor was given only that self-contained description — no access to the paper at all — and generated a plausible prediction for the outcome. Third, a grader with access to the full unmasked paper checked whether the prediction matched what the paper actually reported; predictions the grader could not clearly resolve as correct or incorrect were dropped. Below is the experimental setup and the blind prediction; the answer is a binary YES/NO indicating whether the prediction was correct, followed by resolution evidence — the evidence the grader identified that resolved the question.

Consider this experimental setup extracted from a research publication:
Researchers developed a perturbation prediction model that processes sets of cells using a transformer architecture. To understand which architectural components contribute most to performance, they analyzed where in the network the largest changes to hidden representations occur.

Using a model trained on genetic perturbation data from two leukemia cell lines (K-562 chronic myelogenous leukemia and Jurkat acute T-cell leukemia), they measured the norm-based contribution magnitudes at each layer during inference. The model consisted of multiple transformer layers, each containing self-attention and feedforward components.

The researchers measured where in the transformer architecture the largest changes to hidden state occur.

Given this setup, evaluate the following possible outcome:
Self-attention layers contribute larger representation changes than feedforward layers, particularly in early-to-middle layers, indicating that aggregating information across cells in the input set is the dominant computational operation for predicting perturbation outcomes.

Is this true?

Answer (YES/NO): NO